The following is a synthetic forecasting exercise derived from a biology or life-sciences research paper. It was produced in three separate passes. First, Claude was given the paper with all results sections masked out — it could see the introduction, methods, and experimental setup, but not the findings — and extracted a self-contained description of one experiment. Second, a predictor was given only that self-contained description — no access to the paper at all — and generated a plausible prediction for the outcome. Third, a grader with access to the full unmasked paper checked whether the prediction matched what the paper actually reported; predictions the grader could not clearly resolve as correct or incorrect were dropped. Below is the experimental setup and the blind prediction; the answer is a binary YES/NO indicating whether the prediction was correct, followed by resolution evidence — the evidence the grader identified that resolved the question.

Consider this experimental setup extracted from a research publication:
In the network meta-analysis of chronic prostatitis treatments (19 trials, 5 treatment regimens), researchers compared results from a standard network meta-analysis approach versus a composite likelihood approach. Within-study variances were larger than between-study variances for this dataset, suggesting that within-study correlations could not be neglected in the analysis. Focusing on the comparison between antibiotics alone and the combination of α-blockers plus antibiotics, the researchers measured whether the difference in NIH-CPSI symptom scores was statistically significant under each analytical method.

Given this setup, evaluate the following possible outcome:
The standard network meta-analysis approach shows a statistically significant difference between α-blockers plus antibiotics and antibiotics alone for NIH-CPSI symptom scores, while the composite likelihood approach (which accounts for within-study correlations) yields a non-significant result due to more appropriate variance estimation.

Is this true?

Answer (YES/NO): NO